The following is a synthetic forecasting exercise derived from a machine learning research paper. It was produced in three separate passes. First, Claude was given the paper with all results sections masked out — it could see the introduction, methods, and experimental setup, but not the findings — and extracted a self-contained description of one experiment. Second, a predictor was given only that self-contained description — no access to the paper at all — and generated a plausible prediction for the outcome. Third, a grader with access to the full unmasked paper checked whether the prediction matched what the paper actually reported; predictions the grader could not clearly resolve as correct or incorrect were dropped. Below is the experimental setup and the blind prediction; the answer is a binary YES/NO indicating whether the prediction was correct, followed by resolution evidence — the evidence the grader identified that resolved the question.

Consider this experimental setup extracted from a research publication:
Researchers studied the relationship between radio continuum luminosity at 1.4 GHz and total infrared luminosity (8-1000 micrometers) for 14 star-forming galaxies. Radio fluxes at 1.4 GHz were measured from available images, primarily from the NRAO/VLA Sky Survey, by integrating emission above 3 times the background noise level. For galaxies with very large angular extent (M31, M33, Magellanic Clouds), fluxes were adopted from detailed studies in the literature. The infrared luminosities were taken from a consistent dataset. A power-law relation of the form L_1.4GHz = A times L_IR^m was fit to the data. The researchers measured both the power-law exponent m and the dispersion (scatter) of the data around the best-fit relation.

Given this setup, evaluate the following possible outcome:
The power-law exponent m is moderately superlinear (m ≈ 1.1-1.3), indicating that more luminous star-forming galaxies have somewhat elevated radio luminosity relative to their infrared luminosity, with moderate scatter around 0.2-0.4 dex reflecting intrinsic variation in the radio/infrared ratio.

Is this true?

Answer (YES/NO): NO